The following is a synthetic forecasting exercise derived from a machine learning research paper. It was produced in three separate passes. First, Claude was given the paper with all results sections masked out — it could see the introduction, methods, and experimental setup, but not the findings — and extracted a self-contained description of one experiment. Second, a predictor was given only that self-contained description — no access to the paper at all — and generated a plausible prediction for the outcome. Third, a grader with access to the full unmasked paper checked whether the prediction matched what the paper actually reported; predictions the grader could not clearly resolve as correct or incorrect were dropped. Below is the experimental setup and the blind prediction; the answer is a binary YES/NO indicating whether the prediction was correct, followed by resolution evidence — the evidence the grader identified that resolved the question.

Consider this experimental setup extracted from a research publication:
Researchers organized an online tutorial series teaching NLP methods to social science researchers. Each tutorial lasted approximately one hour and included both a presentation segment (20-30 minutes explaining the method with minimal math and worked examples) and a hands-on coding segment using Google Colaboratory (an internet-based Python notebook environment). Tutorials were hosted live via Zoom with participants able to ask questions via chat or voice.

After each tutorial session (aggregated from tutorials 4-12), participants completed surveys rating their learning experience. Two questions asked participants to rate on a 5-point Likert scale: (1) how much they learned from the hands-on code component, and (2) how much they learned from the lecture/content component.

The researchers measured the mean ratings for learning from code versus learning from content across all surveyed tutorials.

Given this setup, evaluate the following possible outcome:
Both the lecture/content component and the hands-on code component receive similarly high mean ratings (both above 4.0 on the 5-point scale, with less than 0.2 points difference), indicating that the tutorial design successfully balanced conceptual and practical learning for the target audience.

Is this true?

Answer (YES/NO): NO